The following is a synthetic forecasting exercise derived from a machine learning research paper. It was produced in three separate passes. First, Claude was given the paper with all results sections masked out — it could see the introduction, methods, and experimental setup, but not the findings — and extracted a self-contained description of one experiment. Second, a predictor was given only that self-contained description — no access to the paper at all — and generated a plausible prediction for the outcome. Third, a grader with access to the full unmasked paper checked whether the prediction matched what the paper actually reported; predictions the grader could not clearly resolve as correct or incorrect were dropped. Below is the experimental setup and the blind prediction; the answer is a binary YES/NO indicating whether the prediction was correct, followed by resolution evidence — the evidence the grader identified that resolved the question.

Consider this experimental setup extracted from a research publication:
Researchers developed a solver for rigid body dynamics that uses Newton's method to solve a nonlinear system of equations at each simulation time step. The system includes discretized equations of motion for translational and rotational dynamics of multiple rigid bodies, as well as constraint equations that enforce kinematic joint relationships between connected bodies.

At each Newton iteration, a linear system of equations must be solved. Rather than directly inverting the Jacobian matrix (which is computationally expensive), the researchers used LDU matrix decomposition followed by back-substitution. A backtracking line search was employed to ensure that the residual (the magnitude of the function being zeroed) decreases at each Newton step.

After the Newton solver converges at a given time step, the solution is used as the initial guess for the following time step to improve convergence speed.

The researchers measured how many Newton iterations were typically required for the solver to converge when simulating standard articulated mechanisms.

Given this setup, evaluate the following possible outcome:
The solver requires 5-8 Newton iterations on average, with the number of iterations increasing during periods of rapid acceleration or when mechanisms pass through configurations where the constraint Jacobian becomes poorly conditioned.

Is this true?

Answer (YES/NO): NO